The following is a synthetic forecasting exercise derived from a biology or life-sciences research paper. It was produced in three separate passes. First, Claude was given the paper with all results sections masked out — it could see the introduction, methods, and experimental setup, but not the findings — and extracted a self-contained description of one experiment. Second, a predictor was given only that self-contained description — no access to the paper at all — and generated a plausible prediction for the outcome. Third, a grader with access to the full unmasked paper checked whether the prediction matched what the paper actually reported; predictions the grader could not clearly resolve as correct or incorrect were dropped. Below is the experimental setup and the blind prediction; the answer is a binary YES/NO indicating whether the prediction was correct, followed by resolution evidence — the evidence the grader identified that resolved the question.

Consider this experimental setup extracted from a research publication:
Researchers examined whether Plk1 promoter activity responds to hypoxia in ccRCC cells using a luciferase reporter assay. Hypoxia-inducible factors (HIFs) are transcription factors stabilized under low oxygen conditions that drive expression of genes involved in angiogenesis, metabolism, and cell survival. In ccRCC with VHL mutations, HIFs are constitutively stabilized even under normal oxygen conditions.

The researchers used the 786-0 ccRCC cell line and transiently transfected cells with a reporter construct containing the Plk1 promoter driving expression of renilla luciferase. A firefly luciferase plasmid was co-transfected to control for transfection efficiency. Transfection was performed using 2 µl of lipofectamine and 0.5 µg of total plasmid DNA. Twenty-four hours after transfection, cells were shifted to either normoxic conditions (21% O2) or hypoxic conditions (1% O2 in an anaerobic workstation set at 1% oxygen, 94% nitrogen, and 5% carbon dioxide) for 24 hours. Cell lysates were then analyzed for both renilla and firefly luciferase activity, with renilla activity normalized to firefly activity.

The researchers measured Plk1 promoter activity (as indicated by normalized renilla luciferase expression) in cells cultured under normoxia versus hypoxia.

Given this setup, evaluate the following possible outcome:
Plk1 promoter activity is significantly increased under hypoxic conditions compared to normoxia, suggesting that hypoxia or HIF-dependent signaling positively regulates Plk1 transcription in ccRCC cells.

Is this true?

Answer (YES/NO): YES